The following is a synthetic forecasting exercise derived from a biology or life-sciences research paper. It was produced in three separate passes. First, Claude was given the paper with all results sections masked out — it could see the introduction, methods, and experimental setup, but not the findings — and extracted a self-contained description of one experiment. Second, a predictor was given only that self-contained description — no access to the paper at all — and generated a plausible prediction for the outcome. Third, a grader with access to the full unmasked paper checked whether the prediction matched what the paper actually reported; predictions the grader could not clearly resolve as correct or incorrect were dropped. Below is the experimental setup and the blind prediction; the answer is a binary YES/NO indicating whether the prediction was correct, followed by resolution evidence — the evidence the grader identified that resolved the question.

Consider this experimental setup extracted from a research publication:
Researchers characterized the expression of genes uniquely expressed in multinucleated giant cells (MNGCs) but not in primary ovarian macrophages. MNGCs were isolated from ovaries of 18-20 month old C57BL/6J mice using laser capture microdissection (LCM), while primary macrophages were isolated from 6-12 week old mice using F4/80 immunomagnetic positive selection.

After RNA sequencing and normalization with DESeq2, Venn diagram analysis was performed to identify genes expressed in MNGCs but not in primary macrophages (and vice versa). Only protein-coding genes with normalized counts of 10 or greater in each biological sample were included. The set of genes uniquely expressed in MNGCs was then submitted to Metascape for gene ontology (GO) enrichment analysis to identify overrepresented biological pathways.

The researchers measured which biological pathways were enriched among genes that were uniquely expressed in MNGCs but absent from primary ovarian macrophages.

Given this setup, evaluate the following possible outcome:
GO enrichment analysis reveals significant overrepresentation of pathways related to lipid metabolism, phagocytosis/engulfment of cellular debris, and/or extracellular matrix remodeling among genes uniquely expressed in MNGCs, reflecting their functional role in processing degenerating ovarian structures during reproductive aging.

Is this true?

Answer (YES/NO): NO